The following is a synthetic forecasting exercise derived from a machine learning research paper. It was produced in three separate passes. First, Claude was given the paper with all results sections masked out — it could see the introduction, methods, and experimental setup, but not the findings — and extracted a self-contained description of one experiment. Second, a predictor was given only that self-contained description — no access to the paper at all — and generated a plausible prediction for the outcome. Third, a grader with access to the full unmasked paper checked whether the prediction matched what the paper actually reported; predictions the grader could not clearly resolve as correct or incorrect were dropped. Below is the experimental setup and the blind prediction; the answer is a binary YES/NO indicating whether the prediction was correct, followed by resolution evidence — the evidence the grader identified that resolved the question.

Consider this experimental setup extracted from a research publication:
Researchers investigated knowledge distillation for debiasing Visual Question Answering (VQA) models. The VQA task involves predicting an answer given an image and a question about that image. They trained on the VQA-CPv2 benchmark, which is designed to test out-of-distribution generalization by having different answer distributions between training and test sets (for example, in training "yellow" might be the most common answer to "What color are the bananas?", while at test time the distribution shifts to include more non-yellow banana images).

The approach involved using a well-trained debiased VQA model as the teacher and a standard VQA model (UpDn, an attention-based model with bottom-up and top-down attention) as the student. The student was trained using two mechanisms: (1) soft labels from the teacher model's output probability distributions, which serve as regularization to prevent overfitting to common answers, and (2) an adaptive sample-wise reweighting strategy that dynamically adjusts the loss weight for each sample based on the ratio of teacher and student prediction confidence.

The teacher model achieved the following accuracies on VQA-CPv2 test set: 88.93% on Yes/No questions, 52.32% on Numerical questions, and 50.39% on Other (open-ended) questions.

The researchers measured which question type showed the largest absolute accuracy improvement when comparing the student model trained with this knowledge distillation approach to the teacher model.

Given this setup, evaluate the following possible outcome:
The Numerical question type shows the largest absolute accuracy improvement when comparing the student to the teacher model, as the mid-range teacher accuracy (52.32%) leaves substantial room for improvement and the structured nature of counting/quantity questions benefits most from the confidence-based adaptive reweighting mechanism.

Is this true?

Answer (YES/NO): YES